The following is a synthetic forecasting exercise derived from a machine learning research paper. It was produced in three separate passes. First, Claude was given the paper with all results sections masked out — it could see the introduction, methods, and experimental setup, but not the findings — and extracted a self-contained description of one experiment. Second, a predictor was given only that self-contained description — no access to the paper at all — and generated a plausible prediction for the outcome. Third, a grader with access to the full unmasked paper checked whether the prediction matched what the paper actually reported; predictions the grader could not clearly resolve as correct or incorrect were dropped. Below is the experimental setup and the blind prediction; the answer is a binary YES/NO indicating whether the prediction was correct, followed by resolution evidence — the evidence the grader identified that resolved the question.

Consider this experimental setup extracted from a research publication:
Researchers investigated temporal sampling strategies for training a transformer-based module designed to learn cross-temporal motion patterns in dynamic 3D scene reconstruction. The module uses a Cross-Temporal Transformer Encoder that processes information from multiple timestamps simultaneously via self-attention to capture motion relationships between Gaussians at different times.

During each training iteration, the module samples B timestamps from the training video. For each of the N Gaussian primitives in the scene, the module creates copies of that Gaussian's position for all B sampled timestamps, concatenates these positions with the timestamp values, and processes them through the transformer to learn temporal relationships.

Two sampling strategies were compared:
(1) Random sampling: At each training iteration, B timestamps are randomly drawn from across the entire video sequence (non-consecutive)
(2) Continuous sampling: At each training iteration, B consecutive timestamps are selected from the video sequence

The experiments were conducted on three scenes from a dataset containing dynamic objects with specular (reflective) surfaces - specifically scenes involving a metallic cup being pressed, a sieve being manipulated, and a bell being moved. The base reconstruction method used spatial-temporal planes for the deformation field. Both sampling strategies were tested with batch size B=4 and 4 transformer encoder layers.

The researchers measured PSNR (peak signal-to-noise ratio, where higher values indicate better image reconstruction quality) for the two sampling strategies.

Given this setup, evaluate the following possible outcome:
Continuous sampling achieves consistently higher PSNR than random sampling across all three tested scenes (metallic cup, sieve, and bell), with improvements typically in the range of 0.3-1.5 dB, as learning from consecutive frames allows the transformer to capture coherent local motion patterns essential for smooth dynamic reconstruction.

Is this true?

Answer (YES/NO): NO